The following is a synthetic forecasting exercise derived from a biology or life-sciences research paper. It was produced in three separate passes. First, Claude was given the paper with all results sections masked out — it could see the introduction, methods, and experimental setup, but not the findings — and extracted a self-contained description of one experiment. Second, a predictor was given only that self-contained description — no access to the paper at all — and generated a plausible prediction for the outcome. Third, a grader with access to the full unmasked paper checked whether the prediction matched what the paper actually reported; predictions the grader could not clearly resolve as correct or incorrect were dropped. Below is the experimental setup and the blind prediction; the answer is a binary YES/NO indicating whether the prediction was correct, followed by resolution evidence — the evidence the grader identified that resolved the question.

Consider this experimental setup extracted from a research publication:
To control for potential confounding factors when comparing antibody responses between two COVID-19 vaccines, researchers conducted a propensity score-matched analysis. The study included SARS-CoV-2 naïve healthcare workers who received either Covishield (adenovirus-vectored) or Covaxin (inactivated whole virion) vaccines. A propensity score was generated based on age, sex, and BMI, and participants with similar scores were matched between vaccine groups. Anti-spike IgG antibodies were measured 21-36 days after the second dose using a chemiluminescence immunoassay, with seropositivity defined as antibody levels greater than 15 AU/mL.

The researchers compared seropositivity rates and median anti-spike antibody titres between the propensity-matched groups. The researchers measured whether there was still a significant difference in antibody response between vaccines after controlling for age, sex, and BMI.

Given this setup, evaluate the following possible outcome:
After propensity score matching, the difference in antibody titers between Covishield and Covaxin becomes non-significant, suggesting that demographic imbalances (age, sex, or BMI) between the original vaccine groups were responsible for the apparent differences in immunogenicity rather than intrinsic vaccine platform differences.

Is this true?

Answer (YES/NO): NO